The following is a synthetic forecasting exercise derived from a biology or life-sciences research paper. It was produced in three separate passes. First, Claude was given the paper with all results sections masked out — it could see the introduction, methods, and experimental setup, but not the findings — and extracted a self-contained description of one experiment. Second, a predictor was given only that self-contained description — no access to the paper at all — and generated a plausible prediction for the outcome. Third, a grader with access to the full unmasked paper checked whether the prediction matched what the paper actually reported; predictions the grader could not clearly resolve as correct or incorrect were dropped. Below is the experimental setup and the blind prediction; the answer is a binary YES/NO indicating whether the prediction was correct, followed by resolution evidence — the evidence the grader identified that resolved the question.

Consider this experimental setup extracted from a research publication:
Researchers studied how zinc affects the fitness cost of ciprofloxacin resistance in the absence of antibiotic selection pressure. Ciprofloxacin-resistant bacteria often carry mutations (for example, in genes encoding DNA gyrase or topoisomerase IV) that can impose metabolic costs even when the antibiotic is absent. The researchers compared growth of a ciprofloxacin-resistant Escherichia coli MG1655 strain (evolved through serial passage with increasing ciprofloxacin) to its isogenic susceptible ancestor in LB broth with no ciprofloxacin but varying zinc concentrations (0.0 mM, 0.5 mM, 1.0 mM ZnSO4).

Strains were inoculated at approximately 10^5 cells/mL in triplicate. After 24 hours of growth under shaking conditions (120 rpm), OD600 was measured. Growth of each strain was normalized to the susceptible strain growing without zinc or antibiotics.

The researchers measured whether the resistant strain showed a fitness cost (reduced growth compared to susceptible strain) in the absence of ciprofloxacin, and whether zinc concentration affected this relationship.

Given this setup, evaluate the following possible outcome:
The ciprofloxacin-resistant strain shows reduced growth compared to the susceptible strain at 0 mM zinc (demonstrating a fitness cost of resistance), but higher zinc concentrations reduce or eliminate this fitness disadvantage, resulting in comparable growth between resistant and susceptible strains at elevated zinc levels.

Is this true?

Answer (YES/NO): NO